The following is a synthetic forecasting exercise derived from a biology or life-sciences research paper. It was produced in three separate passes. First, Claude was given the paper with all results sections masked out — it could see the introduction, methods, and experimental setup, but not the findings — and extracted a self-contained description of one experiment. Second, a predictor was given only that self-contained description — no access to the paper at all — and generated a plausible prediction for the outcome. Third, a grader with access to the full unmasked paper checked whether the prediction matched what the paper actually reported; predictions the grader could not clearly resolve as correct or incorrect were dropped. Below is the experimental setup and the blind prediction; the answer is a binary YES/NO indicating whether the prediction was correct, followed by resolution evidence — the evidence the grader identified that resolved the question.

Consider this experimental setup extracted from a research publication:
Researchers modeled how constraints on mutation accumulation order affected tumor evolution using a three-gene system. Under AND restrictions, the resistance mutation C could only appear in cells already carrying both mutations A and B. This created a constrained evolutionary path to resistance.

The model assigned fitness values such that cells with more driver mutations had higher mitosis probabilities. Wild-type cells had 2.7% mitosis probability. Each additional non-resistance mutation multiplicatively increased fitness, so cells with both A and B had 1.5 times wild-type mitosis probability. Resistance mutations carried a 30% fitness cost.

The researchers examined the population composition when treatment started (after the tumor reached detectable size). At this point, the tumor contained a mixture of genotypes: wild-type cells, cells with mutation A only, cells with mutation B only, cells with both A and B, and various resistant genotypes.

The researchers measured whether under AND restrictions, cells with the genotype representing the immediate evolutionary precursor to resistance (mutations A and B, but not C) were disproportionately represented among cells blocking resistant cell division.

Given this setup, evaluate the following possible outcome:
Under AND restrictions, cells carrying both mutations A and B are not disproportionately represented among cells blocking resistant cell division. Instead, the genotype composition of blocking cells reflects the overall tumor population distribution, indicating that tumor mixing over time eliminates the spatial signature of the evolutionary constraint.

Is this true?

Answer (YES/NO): NO